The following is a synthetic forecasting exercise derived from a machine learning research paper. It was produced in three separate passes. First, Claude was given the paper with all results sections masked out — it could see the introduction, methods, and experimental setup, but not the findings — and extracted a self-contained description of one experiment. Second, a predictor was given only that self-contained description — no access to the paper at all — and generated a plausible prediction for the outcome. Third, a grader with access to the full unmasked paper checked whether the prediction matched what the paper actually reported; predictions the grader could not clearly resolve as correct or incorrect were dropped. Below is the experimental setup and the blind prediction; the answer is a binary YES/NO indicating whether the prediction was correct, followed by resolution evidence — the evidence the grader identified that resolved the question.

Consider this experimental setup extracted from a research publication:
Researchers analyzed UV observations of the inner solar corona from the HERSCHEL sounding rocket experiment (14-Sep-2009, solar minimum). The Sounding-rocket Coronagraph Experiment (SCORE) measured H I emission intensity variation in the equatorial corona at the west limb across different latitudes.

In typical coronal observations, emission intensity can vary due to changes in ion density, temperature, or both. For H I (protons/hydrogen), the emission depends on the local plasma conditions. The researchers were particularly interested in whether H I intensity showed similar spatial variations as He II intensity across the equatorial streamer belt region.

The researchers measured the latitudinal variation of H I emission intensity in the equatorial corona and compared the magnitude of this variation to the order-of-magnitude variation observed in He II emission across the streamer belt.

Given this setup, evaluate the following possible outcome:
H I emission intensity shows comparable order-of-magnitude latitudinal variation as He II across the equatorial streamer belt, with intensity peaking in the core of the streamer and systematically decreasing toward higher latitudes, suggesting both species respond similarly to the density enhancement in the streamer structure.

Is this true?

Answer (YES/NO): NO